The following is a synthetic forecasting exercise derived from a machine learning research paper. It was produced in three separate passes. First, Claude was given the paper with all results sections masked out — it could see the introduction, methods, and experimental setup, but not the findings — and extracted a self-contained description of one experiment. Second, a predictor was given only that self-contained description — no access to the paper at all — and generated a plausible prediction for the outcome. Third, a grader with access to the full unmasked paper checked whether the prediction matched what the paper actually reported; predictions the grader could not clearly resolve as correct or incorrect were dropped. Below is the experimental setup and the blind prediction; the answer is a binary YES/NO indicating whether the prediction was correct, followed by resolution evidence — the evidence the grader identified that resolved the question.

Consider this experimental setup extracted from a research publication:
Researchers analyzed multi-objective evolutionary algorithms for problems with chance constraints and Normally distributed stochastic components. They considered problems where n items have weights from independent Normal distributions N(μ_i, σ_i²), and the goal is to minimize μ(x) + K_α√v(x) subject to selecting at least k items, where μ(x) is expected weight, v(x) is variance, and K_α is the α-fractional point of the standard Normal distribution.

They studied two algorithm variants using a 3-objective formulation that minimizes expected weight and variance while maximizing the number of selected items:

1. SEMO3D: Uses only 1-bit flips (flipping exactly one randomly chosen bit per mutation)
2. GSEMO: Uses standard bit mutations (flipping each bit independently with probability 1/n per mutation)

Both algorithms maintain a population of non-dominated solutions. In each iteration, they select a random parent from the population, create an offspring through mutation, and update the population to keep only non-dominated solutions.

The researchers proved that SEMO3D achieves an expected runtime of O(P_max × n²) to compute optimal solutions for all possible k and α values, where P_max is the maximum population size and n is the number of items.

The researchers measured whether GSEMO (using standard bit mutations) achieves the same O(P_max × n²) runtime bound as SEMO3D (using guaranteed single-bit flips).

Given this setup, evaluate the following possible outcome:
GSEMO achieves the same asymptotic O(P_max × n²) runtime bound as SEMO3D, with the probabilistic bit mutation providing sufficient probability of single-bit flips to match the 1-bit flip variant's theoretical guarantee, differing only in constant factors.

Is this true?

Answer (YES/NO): YES